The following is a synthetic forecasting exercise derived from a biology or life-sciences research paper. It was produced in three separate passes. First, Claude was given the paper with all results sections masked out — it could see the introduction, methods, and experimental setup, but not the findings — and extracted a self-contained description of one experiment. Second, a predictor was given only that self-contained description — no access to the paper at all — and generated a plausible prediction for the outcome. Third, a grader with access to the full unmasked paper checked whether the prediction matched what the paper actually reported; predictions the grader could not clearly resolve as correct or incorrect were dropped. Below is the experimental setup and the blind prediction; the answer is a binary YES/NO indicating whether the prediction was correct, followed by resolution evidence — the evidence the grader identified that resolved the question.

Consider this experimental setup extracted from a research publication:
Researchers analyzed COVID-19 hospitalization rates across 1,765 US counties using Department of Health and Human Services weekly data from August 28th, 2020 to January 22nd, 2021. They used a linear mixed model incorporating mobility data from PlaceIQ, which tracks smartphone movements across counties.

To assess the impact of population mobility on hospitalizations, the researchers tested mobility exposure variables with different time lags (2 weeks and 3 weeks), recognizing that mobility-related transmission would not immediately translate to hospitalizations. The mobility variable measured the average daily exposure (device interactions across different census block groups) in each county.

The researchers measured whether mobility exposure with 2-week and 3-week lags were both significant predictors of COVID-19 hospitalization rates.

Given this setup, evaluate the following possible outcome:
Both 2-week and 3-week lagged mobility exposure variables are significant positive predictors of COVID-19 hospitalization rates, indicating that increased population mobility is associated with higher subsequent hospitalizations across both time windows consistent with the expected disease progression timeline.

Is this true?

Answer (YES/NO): YES